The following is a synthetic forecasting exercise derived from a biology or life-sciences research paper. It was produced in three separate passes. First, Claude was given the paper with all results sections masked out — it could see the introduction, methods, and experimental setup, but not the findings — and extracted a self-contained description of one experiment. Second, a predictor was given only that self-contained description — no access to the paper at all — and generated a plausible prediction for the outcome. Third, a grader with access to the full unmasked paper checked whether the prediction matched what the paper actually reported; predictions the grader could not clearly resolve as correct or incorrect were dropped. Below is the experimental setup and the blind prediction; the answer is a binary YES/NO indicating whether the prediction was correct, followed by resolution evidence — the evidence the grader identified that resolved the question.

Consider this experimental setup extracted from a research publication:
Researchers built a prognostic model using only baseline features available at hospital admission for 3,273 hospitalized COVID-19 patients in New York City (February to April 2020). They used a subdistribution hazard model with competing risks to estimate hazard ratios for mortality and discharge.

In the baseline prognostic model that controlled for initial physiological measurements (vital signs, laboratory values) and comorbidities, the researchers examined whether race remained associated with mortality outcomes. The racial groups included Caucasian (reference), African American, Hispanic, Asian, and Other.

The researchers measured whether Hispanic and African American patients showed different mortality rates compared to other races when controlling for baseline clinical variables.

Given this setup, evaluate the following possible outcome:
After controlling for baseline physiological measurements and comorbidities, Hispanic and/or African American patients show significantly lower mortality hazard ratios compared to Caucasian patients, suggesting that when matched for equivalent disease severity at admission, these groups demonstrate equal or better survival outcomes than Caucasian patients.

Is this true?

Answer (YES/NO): NO